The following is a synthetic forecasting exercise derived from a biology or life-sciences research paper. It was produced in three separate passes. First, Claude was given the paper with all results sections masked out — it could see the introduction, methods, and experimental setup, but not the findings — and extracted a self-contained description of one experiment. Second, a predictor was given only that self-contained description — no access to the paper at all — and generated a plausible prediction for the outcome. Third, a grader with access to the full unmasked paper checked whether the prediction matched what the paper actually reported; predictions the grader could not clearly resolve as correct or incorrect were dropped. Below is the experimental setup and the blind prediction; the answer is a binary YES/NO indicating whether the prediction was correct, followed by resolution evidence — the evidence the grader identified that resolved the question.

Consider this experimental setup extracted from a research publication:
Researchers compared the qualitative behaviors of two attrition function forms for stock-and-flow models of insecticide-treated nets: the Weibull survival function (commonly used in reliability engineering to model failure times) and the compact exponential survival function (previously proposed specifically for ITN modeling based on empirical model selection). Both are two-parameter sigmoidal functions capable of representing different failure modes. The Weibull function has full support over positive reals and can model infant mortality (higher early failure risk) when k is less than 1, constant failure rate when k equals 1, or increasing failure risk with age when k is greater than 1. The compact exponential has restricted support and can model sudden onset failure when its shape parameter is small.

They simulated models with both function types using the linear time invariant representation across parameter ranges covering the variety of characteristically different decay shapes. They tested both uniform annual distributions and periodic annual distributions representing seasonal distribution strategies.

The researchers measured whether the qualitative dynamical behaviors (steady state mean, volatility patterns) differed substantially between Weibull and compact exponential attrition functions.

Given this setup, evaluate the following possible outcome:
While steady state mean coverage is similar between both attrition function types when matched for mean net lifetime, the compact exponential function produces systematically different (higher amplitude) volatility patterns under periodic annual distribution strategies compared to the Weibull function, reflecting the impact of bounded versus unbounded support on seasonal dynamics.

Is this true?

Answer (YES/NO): NO